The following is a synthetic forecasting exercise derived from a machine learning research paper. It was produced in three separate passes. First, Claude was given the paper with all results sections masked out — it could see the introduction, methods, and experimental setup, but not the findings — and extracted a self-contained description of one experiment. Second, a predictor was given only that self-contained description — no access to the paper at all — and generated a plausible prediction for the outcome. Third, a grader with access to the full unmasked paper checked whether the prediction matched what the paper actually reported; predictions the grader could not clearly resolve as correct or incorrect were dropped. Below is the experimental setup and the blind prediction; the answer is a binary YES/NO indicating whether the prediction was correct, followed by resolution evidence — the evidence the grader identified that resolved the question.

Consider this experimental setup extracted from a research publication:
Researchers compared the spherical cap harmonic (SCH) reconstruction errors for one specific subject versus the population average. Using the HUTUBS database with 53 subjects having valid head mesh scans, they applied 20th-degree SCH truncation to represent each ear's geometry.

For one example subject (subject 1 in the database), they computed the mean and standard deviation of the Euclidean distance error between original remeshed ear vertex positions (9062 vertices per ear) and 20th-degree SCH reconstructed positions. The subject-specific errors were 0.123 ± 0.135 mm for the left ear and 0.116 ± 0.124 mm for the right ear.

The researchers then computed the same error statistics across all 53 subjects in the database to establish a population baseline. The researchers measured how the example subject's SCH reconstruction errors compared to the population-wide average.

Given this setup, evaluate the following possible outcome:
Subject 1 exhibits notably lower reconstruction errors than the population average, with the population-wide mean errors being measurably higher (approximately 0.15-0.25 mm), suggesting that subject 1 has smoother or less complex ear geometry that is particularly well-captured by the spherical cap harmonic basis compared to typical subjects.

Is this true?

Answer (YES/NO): NO